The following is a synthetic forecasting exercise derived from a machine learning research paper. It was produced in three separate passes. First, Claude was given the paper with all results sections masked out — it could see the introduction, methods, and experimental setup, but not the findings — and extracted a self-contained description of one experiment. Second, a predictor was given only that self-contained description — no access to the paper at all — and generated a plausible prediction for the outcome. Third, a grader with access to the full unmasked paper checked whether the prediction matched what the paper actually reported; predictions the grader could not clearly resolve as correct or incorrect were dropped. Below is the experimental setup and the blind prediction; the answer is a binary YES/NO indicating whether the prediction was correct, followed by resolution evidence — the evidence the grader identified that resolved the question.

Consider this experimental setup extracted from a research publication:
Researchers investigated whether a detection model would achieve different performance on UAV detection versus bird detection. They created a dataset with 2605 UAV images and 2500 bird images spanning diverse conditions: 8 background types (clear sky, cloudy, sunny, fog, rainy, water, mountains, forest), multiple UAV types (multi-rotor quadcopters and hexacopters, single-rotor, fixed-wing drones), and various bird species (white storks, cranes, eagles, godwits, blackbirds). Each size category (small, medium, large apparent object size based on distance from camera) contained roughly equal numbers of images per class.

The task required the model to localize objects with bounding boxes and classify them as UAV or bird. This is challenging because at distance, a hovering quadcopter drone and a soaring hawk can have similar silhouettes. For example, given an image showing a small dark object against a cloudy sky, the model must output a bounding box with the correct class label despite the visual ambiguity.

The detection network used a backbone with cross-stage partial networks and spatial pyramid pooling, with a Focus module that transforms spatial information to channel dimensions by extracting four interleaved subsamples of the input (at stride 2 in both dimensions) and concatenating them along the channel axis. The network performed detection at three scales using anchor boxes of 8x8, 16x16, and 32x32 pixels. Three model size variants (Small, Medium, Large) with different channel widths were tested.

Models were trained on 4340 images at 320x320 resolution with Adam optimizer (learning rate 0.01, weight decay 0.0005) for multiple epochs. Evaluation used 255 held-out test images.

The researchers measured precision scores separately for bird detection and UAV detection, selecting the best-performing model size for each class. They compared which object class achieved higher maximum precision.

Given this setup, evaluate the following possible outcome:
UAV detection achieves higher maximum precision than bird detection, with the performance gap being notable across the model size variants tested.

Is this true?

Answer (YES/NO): NO